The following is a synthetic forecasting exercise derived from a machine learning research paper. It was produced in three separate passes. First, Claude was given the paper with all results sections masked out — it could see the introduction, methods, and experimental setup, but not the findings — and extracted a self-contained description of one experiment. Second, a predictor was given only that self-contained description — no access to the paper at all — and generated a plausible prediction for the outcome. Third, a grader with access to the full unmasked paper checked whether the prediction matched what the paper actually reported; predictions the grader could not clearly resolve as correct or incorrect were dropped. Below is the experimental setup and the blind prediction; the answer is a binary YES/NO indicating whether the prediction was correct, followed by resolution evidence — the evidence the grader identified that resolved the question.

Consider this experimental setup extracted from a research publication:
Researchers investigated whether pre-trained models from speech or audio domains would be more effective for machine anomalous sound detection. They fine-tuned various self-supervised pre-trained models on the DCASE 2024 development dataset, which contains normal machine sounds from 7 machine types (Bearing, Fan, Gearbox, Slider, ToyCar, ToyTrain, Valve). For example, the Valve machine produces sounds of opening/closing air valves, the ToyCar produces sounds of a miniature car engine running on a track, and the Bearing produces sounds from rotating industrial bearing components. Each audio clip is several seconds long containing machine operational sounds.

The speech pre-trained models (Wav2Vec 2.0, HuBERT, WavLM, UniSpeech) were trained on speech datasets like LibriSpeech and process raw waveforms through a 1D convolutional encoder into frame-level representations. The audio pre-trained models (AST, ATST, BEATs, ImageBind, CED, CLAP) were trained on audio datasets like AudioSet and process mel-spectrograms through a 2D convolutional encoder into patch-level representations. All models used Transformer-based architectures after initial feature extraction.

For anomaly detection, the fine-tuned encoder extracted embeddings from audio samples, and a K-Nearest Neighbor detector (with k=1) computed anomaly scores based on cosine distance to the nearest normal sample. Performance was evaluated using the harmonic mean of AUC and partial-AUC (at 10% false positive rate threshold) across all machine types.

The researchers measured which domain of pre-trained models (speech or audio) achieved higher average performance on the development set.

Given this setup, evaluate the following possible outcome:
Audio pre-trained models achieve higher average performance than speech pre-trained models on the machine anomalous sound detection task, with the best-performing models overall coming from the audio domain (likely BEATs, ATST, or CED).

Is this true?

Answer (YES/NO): YES